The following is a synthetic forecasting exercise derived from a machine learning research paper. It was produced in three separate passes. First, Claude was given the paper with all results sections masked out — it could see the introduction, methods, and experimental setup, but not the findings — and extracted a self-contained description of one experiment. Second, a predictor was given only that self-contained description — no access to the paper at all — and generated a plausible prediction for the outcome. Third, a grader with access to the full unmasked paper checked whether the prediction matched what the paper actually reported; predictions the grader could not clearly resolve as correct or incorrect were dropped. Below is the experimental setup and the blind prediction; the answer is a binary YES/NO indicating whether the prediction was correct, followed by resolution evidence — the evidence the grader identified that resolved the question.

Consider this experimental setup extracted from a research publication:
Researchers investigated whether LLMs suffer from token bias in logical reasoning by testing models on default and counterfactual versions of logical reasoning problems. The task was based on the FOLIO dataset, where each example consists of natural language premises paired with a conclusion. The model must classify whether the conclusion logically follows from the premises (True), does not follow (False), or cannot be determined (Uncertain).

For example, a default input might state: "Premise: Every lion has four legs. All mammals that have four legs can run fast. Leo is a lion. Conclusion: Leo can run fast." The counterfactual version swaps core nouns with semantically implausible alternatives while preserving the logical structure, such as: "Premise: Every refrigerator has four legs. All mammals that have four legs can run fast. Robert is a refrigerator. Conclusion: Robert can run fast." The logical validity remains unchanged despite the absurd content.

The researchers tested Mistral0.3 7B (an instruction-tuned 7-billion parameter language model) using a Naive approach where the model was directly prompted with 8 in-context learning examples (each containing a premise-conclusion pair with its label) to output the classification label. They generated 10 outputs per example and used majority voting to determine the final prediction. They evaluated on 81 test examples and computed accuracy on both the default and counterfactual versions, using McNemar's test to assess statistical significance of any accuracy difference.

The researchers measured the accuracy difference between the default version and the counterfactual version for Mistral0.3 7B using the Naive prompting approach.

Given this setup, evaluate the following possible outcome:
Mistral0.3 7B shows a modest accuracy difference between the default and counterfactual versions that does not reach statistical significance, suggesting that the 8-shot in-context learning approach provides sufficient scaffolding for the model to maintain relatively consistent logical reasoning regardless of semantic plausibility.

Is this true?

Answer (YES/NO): NO